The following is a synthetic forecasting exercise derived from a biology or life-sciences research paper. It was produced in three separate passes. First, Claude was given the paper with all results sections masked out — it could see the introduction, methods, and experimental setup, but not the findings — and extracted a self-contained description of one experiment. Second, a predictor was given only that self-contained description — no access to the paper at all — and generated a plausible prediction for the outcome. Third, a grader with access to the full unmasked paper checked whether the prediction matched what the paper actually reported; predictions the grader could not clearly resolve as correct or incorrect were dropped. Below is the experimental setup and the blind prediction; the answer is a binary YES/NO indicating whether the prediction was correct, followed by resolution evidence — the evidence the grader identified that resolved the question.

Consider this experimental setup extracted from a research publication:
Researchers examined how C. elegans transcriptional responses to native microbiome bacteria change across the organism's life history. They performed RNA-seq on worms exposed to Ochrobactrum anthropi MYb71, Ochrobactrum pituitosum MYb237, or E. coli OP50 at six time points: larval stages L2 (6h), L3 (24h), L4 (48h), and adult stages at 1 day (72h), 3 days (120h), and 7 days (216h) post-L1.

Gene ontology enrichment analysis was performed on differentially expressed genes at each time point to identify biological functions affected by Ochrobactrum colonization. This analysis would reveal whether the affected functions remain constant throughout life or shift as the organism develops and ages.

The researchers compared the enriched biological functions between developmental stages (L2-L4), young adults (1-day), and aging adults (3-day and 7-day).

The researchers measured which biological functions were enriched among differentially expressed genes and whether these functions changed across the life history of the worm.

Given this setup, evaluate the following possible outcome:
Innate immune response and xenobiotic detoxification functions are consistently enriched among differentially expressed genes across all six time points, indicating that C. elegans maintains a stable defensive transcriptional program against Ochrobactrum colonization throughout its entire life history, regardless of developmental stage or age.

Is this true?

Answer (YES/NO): NO